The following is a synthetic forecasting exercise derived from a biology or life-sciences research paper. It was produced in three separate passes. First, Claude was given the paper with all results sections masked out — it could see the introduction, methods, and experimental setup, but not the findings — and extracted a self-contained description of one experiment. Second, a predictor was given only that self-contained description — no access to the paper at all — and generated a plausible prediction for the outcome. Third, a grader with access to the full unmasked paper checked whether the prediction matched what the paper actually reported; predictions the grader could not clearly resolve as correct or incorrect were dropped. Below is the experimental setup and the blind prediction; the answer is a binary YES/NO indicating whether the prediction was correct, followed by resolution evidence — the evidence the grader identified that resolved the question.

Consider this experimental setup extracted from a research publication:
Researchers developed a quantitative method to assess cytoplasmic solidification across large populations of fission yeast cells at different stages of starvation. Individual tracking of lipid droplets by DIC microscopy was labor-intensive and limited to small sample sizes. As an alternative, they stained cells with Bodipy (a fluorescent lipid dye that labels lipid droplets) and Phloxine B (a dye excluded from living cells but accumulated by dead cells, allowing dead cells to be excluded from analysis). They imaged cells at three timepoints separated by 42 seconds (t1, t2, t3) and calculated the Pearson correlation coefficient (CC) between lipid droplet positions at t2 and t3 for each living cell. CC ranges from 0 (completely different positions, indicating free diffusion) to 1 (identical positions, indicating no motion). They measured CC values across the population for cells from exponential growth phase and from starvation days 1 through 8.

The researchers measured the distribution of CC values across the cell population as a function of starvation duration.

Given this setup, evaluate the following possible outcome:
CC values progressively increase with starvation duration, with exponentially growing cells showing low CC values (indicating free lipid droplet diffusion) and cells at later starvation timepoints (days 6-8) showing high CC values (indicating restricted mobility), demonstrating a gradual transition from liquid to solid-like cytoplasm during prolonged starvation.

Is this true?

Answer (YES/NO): NO